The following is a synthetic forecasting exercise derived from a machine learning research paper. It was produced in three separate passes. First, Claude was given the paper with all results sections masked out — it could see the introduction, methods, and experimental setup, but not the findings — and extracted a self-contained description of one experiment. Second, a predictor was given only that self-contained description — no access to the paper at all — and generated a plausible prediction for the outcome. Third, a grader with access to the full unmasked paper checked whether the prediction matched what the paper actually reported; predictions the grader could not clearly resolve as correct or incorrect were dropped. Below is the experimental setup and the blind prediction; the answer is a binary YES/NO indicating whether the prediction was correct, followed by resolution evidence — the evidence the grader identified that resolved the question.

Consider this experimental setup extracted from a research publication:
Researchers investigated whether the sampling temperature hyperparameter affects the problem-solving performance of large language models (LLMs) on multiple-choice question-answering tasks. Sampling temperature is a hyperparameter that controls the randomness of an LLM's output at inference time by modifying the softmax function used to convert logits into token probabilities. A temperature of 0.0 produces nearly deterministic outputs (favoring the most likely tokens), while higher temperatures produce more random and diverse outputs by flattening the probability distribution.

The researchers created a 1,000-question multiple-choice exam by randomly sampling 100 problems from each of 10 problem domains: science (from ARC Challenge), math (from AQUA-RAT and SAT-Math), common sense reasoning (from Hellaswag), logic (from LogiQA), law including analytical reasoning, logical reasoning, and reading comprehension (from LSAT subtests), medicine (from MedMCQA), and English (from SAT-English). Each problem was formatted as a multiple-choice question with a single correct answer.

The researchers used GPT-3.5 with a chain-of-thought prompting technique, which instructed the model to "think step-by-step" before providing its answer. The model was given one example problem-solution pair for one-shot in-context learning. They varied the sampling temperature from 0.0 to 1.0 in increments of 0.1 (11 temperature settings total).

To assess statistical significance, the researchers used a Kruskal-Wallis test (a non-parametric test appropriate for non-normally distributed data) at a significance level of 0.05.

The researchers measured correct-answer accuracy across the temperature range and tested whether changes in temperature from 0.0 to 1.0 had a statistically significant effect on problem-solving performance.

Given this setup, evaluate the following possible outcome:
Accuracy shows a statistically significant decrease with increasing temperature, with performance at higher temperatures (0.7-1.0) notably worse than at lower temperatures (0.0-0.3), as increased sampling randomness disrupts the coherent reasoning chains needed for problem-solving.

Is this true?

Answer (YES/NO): NO